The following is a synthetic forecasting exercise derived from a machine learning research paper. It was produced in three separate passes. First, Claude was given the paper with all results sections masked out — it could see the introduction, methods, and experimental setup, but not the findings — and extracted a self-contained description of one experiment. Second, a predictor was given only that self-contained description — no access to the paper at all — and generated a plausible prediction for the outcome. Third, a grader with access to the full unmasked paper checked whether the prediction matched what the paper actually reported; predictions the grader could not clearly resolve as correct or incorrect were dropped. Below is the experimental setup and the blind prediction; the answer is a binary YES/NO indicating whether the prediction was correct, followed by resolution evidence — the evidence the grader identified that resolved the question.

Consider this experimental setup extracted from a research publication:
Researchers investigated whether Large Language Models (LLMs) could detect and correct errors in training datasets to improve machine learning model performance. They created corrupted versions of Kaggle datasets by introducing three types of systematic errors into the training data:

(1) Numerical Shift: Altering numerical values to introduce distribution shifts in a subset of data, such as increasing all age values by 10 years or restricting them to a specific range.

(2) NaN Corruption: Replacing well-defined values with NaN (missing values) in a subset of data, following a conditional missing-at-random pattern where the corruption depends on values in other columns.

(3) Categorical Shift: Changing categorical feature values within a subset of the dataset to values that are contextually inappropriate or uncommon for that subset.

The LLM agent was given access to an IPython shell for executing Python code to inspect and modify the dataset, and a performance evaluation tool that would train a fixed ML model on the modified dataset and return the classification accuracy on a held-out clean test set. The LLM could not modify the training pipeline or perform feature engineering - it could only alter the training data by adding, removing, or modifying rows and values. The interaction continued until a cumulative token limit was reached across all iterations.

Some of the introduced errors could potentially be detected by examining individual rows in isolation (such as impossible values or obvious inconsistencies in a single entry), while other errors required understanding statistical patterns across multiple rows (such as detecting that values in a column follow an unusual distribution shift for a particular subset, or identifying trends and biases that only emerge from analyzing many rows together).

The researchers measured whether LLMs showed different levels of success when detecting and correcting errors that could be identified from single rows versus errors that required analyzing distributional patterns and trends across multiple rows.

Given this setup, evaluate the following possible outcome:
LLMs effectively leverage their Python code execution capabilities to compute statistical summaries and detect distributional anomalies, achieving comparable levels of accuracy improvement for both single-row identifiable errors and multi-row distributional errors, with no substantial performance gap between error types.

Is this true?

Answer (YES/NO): NO